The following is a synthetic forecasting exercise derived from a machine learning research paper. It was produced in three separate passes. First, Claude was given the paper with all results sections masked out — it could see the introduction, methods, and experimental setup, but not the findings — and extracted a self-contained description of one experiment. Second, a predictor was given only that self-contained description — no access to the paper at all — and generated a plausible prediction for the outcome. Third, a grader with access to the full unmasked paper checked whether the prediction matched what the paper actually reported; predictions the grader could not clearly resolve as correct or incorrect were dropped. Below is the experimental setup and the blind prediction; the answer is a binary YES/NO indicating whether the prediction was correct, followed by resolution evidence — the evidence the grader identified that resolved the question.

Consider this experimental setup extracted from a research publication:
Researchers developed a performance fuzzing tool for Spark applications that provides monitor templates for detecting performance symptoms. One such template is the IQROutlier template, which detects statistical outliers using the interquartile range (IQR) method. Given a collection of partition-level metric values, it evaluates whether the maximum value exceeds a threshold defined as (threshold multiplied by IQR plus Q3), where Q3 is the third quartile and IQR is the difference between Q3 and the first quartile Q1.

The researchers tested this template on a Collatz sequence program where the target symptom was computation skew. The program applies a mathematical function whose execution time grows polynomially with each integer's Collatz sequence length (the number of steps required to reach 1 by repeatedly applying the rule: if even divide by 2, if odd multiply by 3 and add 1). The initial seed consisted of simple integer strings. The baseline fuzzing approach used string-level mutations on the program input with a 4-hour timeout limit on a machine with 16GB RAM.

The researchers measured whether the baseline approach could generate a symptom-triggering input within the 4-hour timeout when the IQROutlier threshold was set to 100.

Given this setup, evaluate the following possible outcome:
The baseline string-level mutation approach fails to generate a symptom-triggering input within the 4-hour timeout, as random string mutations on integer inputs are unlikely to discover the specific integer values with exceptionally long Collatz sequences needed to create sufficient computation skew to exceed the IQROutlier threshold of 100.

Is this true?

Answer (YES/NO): NO